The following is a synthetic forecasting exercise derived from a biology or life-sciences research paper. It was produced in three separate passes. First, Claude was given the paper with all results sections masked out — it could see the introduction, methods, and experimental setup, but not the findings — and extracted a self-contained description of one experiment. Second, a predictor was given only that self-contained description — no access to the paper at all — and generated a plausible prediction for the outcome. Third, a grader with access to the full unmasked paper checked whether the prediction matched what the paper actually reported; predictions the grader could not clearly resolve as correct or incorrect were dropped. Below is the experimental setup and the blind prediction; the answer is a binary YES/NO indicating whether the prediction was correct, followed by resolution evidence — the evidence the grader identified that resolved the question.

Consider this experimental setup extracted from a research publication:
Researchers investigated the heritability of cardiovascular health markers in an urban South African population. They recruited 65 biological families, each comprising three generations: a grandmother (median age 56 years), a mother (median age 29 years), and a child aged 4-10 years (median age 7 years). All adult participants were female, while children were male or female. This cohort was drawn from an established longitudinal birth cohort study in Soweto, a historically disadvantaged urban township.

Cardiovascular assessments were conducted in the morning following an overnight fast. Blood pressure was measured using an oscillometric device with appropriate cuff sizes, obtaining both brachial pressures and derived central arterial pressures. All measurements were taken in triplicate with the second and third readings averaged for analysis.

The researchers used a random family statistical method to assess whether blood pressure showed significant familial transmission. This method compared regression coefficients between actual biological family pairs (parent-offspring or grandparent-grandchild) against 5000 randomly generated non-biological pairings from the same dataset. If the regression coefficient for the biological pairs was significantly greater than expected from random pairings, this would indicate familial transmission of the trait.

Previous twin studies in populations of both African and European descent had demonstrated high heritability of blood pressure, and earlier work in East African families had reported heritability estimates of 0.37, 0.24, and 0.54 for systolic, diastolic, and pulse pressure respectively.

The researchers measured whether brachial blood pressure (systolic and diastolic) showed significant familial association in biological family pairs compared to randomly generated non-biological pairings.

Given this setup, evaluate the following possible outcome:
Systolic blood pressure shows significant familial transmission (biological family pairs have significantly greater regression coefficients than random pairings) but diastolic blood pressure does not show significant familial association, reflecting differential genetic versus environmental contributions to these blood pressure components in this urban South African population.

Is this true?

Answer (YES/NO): NO